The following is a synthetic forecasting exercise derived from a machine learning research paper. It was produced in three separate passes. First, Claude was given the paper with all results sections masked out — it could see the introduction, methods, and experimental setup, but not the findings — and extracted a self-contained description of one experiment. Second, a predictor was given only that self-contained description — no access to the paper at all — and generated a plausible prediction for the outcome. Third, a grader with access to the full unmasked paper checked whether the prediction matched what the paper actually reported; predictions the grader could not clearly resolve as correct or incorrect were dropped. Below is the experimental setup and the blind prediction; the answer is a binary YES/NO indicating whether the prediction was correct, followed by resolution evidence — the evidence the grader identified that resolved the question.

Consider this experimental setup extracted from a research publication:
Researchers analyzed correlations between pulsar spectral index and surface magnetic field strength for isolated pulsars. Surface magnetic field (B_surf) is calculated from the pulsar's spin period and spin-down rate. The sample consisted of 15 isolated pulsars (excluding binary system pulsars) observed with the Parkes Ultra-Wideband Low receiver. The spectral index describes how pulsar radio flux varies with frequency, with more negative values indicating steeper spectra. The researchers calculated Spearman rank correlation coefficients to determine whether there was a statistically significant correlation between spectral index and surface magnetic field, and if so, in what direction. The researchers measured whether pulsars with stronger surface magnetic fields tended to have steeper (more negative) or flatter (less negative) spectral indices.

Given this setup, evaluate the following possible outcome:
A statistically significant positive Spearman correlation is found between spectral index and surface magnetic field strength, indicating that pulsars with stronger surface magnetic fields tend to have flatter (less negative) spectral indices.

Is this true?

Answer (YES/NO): NO